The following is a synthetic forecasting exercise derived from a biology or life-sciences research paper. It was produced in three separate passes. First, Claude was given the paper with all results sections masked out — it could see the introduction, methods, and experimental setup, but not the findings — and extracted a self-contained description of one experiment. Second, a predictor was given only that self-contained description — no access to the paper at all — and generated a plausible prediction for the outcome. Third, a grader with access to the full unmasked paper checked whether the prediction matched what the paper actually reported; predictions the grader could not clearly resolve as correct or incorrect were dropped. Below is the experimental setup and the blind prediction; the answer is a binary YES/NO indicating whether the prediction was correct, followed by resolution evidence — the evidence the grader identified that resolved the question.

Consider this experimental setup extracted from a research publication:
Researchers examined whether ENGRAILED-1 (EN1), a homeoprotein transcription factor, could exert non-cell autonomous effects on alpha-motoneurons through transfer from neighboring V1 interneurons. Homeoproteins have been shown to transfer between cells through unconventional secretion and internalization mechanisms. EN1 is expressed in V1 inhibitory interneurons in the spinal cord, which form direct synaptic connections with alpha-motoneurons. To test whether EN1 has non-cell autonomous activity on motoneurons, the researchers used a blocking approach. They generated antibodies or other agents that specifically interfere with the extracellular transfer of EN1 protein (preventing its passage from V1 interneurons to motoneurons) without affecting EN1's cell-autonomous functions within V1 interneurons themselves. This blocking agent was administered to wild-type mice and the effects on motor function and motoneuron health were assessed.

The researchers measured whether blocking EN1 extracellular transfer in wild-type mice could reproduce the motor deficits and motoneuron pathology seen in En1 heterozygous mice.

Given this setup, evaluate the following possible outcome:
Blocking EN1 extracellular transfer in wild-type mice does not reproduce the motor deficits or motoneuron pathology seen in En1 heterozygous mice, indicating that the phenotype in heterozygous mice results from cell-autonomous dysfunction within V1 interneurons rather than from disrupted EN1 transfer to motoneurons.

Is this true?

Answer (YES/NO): NO